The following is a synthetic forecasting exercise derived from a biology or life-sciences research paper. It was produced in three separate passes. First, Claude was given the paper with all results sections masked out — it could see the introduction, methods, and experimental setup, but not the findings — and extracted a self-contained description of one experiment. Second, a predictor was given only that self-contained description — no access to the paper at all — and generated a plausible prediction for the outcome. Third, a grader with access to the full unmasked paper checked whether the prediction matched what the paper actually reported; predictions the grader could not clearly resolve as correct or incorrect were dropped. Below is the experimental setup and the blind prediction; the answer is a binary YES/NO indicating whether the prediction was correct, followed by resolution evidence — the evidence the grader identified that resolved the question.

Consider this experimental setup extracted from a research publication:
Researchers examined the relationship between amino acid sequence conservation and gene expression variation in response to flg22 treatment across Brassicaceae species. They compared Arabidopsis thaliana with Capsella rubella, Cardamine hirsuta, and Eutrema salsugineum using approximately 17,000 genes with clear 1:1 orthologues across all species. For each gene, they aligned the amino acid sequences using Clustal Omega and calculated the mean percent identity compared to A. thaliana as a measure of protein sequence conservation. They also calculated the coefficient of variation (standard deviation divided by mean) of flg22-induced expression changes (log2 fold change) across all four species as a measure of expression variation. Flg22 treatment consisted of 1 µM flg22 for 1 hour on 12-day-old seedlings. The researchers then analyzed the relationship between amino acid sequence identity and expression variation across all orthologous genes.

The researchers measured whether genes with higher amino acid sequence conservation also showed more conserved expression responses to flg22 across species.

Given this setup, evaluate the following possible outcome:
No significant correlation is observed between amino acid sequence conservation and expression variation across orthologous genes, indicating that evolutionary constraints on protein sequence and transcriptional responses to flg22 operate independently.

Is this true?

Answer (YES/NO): YES